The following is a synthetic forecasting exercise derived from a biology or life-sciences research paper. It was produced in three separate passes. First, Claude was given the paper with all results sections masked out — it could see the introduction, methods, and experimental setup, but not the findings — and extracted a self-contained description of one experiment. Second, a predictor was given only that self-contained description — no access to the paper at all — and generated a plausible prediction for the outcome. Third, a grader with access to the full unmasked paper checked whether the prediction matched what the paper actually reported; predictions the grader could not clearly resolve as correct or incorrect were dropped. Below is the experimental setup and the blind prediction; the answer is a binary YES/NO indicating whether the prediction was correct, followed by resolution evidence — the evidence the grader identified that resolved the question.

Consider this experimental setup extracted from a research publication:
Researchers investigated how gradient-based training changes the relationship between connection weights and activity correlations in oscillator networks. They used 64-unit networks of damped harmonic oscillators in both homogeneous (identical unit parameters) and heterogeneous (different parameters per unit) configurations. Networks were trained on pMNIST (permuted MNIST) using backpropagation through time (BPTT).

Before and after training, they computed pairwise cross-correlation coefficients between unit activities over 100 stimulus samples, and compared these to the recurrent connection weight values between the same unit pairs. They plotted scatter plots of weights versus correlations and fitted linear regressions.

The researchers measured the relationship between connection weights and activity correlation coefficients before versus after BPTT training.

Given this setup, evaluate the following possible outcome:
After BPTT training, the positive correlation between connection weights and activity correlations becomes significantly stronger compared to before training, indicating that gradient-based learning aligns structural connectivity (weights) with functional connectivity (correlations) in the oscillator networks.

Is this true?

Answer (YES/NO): YES